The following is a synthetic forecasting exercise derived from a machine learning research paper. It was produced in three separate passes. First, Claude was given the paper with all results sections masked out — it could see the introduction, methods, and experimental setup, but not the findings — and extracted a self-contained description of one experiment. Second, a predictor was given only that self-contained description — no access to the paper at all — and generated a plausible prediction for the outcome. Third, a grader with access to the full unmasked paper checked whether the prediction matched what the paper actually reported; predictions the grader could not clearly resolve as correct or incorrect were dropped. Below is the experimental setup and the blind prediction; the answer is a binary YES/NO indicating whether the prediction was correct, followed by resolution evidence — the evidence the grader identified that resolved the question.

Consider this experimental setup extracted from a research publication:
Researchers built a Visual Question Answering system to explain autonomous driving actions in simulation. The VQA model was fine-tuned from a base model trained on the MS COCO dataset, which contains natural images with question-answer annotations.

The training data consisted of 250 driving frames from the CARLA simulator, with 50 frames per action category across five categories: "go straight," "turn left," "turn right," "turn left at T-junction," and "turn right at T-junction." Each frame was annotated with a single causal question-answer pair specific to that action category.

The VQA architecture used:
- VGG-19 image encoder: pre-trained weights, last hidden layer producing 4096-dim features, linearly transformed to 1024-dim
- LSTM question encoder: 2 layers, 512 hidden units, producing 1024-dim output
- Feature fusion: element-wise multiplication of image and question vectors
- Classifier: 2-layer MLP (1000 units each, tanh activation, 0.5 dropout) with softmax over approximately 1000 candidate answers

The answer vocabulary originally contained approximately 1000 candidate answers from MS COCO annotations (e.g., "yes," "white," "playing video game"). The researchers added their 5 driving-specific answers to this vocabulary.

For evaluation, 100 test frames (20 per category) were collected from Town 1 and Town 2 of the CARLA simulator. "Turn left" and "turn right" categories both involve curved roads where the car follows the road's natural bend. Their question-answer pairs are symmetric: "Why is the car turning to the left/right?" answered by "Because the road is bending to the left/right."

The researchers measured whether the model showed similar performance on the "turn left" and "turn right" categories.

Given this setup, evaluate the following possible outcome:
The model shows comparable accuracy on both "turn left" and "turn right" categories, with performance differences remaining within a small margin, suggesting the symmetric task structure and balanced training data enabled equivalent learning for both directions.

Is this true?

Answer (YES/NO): NO